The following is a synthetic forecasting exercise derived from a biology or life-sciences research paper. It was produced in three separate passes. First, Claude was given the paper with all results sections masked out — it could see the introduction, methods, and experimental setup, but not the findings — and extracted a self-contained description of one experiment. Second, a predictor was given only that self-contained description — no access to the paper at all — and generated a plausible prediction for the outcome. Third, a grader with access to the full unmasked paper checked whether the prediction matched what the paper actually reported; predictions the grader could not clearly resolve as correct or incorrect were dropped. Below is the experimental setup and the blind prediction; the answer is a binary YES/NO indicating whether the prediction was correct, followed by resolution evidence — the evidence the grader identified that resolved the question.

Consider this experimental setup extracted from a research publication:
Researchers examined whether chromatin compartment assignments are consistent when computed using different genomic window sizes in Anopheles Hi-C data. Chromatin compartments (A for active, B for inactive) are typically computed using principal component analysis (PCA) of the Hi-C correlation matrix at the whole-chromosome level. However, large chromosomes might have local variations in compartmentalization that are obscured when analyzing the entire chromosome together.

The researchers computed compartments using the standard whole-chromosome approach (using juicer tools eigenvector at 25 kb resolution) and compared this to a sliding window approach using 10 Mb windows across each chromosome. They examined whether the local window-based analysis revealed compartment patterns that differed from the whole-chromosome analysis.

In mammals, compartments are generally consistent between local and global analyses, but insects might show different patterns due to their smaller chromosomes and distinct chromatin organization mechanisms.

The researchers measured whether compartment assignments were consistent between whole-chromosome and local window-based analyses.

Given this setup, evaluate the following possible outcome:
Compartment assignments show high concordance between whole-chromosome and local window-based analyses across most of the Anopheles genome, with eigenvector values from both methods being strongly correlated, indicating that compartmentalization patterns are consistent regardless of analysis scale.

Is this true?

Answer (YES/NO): NO